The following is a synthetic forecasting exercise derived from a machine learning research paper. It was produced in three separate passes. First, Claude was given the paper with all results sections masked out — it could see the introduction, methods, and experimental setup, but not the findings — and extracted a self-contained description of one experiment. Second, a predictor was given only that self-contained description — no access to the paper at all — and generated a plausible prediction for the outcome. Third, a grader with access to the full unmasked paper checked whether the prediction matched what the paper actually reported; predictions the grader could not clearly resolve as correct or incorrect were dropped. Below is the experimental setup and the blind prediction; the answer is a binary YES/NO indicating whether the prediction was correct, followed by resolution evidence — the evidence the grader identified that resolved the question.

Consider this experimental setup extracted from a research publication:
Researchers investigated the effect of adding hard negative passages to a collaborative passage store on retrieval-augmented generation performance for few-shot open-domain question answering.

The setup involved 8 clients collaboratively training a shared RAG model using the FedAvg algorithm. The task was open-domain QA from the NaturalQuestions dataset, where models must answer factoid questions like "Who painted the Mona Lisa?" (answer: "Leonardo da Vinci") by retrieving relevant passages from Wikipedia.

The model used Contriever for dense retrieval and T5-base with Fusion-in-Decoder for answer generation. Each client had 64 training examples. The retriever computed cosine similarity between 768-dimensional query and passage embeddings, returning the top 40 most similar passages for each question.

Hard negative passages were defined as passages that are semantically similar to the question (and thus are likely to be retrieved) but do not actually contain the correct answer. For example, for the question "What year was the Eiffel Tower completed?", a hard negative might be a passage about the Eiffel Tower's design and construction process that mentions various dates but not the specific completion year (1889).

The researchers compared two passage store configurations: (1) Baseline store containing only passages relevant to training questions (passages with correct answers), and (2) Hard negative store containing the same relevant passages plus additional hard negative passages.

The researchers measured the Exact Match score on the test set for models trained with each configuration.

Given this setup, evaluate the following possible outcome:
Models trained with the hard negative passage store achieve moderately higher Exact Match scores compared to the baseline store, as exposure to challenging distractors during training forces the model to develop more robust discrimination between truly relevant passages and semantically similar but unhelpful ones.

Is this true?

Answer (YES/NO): NO